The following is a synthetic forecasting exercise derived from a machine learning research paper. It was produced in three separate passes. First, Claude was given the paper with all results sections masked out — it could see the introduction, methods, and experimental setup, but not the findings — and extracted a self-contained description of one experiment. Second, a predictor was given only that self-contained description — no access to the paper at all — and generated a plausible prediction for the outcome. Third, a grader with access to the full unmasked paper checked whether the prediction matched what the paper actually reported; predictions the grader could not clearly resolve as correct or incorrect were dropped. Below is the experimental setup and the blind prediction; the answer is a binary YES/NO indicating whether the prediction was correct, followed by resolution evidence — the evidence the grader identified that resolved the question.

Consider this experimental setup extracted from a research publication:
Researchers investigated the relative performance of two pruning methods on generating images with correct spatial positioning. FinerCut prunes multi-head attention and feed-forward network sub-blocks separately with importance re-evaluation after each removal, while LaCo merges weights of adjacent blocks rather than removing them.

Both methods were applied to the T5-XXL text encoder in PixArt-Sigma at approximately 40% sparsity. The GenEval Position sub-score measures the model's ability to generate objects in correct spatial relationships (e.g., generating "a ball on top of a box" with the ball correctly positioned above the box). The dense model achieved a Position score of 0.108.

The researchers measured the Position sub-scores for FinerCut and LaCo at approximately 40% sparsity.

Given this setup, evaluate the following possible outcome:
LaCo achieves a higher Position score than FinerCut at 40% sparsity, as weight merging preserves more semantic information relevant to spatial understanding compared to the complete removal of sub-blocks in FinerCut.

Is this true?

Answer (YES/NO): NO